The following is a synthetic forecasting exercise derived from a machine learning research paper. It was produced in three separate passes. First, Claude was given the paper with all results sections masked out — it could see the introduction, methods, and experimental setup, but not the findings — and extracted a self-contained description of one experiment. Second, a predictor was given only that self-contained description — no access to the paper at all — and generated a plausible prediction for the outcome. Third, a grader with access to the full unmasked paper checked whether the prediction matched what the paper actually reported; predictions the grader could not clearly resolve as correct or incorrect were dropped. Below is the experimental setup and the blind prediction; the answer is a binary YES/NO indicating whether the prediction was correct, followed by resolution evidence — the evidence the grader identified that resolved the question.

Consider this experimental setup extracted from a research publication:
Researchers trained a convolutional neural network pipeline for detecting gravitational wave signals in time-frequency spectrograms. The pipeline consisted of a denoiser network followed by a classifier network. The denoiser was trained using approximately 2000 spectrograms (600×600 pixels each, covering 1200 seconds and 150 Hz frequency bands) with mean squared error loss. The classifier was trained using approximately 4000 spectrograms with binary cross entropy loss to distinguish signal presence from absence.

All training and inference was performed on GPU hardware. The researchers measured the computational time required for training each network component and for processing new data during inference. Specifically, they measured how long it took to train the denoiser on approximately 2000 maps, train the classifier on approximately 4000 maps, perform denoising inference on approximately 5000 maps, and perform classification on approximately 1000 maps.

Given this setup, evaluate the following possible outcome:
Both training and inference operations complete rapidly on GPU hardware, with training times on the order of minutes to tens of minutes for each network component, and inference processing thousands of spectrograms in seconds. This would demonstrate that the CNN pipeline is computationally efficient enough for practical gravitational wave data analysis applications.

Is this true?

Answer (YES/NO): NO